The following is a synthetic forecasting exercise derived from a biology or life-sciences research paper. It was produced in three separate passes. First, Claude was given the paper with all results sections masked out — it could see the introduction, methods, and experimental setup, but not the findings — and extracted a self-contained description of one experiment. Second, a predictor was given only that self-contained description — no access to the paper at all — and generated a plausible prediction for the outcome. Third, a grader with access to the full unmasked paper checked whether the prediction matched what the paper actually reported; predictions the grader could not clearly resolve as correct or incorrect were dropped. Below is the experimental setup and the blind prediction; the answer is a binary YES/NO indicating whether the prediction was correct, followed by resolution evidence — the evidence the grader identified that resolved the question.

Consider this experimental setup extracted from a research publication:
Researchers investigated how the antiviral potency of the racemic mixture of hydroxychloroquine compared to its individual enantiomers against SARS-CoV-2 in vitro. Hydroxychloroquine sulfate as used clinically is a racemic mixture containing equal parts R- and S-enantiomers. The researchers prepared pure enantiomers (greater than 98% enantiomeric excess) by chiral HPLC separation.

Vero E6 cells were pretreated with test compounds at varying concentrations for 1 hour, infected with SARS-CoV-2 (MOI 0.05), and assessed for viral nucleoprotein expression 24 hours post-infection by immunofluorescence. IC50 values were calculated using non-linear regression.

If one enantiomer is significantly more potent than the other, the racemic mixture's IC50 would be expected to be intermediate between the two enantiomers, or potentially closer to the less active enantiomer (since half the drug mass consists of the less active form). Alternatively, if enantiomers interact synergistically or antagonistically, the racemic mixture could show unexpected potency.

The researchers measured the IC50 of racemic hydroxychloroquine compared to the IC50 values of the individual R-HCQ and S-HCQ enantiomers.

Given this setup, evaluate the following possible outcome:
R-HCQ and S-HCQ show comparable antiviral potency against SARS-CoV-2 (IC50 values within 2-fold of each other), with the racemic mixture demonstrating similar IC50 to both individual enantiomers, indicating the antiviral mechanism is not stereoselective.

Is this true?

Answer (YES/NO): NO